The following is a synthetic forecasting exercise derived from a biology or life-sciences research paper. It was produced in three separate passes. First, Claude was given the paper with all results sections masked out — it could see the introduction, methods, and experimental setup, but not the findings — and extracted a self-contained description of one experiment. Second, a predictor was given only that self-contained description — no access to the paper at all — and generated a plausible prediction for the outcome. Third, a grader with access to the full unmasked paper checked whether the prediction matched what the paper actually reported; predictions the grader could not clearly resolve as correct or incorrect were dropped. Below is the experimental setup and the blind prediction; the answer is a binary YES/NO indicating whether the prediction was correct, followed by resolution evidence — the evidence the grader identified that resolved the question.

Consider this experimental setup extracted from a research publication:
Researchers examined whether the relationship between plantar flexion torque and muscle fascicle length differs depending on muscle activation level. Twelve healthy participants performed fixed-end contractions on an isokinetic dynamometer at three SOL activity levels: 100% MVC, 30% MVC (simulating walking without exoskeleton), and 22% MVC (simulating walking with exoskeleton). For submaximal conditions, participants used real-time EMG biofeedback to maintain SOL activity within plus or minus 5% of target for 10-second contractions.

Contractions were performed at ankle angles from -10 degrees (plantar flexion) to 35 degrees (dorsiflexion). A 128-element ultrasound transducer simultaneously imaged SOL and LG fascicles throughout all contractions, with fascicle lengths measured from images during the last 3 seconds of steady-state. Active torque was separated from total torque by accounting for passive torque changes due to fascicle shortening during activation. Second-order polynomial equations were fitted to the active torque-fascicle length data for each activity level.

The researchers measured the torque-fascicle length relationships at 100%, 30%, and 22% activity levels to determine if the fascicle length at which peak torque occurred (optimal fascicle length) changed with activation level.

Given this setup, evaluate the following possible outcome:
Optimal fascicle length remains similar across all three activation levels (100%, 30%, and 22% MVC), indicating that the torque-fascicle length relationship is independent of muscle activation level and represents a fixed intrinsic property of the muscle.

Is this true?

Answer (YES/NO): NO